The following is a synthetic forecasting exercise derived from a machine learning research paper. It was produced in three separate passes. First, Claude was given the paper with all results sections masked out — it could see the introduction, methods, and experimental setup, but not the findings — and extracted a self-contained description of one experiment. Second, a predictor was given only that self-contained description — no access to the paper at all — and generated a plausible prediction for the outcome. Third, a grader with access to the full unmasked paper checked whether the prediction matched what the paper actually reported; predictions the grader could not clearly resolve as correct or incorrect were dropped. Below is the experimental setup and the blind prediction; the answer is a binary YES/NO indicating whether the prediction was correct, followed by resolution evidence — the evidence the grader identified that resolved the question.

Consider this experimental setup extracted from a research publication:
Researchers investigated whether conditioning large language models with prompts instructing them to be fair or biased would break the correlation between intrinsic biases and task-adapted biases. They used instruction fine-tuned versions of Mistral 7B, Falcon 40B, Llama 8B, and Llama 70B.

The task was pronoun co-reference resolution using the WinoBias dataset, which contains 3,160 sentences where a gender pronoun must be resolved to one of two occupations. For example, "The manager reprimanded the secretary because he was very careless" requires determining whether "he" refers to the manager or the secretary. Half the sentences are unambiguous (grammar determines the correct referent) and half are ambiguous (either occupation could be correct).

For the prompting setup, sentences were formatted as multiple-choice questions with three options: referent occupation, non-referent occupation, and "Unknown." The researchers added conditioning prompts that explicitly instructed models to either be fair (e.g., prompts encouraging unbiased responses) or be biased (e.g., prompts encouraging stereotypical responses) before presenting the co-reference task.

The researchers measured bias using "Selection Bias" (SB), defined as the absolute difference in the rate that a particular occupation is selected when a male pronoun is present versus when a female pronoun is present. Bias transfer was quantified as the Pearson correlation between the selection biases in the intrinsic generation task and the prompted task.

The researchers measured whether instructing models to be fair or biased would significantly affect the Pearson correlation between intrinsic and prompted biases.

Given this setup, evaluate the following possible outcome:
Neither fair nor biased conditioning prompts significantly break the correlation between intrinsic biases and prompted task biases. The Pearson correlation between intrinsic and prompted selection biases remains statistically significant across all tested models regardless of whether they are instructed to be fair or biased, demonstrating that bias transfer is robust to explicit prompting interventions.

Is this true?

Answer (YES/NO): YES